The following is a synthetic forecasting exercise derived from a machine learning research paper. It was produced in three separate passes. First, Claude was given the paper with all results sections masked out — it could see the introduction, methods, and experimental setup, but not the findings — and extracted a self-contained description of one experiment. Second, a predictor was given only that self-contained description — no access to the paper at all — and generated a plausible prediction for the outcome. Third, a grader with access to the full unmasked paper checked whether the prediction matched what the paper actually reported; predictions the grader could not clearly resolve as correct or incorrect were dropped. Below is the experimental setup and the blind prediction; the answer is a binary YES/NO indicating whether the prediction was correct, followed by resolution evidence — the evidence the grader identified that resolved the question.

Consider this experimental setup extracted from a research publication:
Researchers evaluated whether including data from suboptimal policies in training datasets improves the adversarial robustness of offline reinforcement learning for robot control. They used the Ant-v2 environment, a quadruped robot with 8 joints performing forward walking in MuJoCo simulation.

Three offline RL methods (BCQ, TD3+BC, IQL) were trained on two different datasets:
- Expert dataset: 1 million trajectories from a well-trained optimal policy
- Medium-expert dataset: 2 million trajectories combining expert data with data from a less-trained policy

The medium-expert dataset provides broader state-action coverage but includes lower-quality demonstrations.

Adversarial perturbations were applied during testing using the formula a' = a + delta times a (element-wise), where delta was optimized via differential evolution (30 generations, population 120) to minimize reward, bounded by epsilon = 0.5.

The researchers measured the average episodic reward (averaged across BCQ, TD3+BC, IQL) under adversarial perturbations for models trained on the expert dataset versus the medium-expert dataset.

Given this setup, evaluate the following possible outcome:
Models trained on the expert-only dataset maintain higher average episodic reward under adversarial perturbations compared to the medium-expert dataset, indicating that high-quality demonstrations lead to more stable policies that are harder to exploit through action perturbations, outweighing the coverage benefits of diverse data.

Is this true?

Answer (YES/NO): NO